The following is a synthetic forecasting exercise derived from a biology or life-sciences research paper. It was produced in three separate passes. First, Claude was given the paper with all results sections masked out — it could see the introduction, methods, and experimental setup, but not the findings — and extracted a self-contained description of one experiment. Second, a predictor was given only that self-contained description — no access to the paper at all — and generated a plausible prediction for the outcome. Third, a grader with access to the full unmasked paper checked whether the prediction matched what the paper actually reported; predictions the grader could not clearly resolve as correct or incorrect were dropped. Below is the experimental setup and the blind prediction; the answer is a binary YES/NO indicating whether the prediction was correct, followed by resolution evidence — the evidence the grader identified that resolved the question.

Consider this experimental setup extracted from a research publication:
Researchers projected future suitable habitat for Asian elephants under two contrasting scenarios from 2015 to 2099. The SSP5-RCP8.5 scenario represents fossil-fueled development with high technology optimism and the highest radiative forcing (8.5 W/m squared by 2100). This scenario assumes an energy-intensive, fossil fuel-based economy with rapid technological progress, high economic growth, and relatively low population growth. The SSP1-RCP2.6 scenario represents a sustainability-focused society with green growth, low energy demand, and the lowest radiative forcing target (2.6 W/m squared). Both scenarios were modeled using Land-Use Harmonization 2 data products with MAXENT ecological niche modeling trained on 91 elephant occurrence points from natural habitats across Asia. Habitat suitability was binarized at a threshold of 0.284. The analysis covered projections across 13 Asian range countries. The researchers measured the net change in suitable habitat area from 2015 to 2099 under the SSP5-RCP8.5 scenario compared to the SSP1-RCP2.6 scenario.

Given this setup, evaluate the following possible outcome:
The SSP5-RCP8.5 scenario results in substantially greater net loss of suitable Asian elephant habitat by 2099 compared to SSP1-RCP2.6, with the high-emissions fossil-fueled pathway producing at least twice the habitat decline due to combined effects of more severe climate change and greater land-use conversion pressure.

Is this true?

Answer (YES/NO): NO